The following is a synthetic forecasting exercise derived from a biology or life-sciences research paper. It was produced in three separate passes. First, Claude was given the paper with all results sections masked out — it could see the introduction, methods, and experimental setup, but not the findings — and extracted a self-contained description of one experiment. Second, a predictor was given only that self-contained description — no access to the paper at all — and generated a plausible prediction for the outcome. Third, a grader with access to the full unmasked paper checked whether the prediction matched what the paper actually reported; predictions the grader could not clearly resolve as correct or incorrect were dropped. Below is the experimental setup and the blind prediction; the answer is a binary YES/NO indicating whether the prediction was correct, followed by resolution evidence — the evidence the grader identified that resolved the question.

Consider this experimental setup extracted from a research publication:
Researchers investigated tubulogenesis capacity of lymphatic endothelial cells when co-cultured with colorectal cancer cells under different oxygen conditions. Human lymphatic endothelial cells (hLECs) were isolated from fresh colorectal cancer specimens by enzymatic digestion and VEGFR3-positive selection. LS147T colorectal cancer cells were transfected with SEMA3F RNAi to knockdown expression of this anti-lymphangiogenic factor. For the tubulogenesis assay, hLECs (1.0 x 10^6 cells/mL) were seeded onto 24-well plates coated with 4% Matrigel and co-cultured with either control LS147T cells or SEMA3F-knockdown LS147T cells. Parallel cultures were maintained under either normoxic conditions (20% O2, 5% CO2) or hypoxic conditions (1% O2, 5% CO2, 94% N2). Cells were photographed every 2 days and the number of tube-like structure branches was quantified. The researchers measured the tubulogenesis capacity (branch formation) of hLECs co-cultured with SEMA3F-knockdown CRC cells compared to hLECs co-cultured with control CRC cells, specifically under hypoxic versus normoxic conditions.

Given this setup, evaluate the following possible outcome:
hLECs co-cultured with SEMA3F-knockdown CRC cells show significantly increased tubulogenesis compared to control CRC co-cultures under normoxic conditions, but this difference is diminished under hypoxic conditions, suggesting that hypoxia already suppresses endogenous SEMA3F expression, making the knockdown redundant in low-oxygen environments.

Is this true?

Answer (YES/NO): NO